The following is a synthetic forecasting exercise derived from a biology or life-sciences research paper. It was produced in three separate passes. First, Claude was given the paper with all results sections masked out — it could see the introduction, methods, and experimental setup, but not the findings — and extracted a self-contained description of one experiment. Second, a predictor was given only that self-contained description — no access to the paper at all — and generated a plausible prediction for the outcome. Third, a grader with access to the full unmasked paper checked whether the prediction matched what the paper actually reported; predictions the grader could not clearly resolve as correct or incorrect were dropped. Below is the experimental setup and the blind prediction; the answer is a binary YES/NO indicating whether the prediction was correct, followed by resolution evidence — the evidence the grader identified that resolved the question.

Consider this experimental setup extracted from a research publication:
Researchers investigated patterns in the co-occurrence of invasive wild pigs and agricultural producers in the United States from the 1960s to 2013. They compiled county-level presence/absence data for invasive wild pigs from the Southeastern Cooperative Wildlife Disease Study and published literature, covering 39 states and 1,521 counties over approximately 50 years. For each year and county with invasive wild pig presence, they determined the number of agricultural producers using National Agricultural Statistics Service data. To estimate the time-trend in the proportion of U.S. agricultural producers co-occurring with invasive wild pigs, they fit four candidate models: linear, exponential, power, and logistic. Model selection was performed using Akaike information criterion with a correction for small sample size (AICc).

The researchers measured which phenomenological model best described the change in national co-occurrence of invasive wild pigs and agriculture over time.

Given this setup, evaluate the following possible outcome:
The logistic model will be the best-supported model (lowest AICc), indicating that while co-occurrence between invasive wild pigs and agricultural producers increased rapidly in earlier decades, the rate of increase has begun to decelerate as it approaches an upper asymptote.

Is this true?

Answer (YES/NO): NO